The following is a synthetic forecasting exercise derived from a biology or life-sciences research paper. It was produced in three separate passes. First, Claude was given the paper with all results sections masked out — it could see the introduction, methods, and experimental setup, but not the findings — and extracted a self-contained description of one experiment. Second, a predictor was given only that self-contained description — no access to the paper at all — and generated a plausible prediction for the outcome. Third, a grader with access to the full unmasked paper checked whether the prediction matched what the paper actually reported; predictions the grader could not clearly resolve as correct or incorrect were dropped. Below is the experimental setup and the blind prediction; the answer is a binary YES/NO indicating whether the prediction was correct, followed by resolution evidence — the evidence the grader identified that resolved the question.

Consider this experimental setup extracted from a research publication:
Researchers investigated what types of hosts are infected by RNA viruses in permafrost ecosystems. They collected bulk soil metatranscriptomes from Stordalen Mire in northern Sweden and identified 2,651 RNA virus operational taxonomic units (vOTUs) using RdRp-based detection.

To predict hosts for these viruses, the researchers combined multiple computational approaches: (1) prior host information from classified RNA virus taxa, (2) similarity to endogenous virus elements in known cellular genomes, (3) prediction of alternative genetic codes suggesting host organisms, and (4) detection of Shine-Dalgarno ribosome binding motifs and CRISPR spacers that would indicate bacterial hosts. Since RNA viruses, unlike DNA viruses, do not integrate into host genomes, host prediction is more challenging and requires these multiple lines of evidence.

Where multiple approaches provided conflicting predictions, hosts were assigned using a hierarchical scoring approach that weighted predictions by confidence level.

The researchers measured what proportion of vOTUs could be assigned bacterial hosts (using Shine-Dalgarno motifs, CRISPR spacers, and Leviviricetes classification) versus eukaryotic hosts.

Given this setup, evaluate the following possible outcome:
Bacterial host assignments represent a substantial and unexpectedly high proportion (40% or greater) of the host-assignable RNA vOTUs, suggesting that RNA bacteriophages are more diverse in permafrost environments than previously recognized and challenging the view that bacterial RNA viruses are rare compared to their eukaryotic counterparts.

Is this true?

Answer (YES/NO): NO